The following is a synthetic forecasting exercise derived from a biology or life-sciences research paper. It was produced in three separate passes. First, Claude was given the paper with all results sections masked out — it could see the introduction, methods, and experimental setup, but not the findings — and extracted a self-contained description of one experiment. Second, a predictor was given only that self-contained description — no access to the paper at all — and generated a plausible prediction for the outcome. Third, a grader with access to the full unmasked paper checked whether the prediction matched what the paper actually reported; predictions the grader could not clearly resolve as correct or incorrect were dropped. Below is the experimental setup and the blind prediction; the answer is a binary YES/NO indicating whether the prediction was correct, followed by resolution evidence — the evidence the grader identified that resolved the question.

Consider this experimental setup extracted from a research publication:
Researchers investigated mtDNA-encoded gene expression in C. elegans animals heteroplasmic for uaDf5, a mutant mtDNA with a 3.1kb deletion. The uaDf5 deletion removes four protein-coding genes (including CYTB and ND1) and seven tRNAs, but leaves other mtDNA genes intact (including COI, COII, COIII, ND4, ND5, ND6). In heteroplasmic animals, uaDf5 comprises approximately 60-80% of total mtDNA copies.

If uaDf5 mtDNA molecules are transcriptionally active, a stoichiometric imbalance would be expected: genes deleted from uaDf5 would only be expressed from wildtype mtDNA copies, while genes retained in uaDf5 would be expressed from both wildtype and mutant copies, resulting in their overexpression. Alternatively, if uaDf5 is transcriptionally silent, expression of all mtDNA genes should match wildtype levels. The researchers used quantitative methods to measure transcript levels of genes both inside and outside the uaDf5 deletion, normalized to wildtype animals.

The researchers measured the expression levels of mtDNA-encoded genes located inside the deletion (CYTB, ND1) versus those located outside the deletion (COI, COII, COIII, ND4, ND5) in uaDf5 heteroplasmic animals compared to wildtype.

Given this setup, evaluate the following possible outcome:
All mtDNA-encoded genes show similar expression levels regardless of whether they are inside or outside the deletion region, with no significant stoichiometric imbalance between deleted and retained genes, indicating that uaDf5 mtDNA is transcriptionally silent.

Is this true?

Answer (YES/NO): NO